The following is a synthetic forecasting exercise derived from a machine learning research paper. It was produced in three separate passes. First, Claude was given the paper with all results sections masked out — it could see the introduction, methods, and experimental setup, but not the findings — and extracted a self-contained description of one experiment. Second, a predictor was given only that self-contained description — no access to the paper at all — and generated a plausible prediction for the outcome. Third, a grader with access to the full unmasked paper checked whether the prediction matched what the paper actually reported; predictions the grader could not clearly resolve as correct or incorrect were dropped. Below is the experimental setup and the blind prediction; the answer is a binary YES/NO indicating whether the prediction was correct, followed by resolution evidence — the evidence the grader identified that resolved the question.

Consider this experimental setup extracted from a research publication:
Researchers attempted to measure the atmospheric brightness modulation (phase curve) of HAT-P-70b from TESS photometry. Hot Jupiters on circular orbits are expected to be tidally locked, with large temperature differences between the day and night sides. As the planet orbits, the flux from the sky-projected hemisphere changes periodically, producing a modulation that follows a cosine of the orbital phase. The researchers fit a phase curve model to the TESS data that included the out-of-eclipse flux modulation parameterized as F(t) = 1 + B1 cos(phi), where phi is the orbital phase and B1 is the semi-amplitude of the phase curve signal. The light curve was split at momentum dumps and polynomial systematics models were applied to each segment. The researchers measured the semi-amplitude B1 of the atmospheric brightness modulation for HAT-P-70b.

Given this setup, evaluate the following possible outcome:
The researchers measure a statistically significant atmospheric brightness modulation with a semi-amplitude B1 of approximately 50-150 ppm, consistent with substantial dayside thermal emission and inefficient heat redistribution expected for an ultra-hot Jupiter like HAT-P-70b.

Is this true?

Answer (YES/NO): NO